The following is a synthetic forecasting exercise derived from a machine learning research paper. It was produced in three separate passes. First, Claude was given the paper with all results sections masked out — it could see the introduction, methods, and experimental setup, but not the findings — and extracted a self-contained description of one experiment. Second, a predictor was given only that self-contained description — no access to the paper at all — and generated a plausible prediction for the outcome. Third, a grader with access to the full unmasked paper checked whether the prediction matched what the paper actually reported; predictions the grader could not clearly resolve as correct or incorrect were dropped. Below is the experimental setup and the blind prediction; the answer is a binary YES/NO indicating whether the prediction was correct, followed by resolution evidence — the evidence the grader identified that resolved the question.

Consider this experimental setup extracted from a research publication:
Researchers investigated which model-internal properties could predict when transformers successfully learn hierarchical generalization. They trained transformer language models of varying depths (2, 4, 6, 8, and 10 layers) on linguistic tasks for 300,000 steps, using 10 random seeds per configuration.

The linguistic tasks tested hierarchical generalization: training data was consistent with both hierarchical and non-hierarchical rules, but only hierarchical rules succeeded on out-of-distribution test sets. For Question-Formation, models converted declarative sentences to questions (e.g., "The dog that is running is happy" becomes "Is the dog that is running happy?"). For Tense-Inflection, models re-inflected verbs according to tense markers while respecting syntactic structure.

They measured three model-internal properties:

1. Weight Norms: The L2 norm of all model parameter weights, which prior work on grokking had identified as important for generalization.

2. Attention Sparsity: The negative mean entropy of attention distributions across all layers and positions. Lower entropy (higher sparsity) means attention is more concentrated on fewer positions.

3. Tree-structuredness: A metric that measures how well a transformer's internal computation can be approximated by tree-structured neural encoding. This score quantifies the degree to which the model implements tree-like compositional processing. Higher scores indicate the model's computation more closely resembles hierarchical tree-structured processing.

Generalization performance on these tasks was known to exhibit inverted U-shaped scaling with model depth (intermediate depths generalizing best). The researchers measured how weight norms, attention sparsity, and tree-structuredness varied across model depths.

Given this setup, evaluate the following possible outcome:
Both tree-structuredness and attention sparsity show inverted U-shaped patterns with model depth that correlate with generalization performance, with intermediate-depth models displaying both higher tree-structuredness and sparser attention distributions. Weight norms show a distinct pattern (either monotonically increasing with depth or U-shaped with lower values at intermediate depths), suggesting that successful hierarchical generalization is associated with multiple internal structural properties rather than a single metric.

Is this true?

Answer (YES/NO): NO